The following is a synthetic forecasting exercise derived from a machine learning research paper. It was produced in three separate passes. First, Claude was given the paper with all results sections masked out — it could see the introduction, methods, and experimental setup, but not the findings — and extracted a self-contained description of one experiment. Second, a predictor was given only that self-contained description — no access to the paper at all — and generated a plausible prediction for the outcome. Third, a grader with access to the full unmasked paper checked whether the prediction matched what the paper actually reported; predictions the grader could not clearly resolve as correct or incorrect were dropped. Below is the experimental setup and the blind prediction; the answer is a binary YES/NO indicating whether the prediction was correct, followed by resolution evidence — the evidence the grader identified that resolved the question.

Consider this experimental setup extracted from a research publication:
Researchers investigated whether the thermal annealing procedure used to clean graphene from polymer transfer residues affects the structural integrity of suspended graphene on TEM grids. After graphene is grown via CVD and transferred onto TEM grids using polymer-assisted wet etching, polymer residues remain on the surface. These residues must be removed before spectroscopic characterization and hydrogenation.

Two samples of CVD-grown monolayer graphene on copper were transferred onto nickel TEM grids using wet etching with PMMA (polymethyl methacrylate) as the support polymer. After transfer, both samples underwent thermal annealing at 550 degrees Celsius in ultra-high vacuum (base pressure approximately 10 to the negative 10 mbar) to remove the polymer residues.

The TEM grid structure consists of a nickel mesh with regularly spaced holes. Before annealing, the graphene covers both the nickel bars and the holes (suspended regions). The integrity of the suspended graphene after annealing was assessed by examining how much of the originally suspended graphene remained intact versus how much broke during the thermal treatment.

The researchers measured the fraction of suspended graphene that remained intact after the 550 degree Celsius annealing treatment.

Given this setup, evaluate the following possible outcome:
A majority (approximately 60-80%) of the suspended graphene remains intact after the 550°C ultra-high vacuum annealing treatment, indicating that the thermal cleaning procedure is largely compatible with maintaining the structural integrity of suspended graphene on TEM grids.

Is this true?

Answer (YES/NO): NO